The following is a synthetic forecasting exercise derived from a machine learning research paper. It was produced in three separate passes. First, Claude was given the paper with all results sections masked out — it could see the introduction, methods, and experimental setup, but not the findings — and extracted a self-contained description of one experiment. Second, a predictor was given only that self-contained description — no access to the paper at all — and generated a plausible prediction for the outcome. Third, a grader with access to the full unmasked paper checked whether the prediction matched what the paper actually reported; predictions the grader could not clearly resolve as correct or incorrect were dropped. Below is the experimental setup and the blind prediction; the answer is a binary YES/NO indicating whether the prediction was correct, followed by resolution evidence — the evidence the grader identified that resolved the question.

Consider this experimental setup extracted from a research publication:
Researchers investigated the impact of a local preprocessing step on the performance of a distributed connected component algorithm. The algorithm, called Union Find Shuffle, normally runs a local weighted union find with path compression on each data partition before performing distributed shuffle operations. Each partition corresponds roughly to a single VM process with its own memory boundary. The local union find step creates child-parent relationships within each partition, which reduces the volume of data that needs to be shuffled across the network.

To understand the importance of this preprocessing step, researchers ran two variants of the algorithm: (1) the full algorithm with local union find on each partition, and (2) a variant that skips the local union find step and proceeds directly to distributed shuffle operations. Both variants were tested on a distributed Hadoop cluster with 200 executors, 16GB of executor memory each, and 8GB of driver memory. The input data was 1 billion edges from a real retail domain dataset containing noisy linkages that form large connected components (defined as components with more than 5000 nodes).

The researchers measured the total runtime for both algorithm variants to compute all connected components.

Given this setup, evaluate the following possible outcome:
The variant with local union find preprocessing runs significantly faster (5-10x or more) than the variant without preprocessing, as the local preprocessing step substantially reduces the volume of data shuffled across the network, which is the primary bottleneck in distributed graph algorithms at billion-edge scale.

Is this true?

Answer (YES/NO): NO